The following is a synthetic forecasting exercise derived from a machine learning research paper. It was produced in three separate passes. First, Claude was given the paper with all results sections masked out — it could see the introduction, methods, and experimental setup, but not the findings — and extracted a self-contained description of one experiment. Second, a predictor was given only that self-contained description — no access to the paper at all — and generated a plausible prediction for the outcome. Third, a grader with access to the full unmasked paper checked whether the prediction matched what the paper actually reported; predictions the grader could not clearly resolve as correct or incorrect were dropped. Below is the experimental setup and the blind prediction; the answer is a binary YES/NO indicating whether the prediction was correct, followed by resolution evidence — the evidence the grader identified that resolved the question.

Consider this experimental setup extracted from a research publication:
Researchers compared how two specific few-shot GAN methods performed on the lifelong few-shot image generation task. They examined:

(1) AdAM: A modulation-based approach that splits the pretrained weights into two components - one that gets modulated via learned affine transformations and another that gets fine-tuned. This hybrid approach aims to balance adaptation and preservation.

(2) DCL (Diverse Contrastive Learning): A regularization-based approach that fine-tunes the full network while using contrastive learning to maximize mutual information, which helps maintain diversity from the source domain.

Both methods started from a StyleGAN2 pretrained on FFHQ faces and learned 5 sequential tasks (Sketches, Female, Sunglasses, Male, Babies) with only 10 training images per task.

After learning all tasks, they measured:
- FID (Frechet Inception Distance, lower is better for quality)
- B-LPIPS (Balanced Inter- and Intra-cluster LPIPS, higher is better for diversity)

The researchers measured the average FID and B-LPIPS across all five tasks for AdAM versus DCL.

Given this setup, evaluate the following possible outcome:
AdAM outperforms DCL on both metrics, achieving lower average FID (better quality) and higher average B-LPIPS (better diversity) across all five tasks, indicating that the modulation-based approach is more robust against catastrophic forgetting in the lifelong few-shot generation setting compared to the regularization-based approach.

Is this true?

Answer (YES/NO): NO